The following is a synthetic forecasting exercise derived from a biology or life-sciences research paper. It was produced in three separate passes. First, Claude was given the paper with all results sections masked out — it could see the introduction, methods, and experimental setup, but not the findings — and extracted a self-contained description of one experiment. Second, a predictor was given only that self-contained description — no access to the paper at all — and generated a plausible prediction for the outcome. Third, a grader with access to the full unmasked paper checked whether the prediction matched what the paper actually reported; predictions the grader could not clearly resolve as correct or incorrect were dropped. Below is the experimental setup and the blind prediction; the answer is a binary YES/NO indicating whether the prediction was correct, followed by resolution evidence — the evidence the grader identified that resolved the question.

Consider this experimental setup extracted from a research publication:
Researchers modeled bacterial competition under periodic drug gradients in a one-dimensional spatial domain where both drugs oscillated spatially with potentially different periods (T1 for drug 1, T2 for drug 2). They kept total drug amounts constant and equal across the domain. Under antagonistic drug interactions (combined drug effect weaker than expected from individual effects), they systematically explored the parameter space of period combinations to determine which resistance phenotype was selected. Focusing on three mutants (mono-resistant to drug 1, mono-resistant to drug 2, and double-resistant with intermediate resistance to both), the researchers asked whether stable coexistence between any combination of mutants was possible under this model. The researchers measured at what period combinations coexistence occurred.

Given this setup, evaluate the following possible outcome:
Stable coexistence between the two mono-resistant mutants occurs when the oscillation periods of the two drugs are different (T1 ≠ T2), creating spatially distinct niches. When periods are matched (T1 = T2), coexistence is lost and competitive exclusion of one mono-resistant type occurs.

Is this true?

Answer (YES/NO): NO